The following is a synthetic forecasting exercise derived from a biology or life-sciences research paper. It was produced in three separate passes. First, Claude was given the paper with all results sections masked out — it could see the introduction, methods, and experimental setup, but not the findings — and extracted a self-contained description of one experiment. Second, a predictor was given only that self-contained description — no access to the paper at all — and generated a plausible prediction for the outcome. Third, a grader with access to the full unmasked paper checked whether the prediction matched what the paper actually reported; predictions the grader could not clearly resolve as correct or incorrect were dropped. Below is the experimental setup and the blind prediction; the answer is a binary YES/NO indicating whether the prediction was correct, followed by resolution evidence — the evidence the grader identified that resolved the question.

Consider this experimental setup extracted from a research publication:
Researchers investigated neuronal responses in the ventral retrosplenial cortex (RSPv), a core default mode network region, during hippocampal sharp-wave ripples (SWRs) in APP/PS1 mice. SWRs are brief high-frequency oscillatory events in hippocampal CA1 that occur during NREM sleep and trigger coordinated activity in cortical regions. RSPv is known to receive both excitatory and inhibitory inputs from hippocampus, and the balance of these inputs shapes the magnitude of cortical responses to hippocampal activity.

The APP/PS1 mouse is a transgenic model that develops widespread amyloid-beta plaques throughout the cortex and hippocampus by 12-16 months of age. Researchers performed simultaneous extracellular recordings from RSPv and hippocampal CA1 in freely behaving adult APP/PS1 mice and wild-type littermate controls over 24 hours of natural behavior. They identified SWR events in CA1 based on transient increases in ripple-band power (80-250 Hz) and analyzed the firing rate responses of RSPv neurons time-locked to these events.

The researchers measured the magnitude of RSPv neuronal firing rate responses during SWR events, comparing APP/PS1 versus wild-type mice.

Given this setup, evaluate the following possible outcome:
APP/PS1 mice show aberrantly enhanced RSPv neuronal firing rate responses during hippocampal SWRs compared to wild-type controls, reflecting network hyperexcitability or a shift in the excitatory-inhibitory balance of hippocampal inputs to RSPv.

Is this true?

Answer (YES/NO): YES